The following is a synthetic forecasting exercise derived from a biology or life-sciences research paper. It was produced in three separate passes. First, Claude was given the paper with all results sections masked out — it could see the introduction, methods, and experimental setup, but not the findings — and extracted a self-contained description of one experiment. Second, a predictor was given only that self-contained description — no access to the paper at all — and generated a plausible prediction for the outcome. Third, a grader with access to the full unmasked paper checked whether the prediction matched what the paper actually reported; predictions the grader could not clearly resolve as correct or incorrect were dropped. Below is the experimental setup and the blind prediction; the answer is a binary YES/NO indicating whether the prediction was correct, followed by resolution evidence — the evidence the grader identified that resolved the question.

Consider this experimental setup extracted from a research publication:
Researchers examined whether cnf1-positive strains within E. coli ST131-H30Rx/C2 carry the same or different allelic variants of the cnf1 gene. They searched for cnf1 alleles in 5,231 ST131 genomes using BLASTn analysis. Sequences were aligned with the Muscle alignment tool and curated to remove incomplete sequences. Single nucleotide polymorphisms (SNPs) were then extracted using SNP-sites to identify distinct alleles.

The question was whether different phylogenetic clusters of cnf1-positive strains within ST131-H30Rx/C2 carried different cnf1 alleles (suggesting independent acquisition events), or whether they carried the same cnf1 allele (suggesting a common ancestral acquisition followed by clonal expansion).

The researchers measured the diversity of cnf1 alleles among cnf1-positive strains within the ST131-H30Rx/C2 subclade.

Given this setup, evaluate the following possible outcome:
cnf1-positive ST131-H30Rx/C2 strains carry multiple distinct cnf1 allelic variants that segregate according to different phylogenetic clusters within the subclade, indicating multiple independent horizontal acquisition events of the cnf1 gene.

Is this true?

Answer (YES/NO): NO